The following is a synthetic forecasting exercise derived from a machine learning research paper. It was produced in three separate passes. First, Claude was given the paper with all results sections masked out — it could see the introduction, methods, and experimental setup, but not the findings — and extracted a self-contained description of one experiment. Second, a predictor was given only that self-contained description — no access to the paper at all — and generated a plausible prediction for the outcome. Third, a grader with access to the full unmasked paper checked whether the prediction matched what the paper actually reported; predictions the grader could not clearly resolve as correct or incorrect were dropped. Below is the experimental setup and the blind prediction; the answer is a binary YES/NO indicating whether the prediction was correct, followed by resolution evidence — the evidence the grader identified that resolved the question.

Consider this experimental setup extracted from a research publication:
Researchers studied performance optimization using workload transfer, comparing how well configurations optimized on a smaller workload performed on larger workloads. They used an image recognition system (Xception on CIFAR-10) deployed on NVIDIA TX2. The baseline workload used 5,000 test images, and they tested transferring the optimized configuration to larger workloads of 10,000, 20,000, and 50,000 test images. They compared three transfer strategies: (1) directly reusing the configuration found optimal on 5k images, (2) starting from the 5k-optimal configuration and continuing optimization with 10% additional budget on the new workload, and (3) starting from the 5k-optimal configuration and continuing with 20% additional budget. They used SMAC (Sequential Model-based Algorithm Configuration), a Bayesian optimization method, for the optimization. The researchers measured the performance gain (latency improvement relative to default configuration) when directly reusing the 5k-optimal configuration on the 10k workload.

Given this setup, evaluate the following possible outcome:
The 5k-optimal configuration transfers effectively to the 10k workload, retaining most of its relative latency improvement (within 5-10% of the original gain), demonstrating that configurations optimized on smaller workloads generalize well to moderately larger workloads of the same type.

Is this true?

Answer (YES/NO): NO